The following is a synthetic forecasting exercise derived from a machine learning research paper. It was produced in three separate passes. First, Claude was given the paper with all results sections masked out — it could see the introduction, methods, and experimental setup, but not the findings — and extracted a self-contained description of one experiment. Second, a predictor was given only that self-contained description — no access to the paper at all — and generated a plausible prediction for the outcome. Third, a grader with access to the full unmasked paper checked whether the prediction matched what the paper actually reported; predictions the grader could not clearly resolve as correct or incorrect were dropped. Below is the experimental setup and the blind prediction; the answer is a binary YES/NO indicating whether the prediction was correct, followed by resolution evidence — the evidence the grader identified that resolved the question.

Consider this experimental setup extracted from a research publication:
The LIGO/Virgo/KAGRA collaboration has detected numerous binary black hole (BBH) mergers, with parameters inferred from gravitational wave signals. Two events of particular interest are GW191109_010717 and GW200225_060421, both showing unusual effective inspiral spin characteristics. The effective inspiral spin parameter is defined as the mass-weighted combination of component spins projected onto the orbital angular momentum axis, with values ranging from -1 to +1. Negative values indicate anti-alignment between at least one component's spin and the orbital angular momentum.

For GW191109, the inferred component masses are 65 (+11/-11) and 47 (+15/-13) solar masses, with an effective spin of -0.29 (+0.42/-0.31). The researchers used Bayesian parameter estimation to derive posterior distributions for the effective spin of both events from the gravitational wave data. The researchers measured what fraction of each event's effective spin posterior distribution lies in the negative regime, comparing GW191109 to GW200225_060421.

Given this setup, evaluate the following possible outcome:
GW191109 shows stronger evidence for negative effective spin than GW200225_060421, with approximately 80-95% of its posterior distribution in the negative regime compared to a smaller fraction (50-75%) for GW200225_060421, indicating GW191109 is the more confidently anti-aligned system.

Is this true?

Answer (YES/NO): NO